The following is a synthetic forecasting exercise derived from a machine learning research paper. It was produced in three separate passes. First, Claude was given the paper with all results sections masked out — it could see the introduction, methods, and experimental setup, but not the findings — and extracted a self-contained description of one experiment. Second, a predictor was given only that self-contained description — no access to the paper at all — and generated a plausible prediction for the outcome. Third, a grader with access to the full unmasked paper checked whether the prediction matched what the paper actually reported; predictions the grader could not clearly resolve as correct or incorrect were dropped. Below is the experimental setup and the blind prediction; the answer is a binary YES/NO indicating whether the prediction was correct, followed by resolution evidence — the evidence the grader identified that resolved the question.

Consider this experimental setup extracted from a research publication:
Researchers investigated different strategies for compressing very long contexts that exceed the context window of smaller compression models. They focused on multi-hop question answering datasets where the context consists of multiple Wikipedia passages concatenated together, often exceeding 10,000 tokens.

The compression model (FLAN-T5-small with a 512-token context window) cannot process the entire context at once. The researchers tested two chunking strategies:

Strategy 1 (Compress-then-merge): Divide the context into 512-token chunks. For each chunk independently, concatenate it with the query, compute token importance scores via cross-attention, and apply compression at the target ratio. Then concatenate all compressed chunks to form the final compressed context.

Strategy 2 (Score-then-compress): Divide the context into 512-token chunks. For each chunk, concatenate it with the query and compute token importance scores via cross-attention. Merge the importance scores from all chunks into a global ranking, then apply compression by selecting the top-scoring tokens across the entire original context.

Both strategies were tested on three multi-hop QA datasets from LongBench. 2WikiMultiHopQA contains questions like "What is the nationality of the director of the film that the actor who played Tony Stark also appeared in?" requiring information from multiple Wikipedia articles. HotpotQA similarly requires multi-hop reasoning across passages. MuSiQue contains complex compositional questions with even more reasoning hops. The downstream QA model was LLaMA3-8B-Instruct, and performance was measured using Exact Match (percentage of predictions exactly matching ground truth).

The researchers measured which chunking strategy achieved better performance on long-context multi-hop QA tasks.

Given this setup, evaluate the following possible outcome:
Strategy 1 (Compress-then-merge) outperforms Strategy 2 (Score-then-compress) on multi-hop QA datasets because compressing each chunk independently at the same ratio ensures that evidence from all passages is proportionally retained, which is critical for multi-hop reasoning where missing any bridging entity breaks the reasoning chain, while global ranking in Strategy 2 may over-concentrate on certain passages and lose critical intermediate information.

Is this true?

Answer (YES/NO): NO